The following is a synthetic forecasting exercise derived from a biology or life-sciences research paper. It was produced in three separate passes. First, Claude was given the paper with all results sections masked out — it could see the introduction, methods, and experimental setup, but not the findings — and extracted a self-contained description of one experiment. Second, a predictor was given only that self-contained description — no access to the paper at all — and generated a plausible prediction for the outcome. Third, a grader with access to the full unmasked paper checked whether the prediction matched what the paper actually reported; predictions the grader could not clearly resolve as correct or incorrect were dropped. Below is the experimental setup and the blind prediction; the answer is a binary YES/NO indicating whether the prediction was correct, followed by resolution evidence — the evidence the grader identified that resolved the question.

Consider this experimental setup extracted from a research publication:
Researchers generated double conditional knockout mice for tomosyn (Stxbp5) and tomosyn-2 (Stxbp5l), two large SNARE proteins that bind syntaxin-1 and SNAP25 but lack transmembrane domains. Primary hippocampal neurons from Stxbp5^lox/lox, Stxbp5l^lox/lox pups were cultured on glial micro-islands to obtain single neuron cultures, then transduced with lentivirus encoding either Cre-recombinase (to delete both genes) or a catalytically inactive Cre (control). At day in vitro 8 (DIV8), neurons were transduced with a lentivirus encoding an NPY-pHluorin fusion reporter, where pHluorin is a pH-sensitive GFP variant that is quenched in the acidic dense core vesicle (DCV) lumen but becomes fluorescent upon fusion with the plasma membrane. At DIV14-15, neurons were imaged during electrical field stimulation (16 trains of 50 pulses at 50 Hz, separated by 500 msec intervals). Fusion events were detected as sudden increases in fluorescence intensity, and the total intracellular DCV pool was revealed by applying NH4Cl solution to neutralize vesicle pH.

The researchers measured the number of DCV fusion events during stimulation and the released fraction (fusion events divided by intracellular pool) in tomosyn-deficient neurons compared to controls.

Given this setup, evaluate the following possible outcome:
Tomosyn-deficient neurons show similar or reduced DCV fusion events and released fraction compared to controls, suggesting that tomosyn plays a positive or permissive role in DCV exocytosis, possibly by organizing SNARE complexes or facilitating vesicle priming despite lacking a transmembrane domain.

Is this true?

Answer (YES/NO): NO